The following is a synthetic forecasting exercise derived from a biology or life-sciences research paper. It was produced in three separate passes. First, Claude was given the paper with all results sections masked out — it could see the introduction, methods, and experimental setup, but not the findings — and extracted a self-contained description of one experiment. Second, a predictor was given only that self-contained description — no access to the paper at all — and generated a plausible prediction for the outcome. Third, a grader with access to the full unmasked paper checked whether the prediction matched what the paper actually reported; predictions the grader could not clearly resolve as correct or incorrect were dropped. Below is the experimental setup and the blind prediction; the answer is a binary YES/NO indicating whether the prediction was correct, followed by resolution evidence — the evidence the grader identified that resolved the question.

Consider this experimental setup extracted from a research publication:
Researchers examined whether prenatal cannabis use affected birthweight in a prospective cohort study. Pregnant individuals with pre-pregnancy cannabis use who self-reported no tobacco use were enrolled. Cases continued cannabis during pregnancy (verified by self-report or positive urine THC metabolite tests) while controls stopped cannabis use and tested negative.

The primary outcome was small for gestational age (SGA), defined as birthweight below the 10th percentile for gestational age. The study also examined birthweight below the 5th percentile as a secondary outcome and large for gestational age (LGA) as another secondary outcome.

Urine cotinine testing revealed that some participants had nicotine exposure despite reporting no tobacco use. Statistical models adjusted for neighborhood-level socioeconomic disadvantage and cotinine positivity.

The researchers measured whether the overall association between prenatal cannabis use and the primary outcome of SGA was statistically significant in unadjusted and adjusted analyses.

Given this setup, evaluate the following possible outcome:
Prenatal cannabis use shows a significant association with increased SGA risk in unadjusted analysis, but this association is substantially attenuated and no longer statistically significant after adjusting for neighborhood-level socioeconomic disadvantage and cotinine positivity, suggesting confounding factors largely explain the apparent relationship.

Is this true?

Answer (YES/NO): YES